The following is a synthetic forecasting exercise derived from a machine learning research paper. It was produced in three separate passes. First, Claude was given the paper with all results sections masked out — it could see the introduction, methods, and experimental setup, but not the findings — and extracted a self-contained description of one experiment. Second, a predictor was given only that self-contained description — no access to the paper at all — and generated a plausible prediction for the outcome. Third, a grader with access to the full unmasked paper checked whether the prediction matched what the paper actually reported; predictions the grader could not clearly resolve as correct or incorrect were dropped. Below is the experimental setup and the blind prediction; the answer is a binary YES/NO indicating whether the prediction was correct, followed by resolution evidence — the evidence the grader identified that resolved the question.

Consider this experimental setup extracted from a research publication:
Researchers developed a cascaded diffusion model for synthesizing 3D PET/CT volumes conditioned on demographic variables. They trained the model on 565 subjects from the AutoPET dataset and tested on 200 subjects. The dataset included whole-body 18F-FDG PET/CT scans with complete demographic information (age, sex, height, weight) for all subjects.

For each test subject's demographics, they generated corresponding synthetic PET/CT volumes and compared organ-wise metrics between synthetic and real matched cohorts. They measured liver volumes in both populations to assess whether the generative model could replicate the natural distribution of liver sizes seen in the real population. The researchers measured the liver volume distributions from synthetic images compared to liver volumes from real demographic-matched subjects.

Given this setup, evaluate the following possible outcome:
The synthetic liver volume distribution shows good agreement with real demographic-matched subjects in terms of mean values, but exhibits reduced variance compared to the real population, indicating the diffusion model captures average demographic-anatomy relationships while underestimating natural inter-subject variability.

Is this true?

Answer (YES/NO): YES